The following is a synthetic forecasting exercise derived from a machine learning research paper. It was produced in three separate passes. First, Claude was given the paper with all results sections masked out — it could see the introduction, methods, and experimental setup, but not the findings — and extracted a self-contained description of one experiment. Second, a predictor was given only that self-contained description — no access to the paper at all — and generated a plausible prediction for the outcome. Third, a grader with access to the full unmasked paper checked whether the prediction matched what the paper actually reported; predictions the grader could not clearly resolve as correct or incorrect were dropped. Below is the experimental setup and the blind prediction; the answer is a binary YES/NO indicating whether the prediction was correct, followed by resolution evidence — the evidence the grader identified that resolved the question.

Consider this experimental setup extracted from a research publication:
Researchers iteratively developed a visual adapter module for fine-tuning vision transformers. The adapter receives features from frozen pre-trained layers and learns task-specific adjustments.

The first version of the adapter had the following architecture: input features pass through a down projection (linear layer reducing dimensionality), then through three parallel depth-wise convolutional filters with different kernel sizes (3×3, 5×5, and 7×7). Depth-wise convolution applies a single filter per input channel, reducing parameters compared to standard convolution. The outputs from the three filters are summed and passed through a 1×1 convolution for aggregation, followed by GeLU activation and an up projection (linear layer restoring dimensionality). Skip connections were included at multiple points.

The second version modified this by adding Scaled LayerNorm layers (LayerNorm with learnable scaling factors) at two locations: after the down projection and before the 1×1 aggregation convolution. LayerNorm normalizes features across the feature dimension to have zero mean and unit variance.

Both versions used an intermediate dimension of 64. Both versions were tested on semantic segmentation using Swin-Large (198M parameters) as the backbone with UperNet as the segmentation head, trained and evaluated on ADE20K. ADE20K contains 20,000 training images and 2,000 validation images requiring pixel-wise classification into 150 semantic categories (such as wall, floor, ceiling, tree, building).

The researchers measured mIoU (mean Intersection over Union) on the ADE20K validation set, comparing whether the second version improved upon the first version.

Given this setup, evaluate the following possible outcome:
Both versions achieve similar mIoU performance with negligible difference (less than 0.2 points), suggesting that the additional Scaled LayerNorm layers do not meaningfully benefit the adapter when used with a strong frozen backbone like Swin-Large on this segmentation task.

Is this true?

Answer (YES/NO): NO